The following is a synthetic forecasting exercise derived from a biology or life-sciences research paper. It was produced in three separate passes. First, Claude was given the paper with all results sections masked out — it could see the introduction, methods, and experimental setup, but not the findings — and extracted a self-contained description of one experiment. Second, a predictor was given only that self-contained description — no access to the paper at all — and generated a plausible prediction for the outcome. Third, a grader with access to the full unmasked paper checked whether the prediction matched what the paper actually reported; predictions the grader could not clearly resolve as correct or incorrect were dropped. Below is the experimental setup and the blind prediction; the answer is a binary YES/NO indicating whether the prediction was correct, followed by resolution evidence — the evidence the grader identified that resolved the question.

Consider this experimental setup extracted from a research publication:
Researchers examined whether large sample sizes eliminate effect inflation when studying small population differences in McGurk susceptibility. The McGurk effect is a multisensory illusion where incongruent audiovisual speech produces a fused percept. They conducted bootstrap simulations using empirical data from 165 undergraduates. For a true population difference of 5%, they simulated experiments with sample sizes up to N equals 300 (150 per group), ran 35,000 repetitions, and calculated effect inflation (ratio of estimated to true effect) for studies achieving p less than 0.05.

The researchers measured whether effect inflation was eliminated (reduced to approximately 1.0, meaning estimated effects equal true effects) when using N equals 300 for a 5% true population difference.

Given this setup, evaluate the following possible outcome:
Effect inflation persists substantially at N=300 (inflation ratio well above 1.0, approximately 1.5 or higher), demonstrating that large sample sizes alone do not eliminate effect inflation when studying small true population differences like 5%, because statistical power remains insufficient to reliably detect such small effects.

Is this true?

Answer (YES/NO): YES